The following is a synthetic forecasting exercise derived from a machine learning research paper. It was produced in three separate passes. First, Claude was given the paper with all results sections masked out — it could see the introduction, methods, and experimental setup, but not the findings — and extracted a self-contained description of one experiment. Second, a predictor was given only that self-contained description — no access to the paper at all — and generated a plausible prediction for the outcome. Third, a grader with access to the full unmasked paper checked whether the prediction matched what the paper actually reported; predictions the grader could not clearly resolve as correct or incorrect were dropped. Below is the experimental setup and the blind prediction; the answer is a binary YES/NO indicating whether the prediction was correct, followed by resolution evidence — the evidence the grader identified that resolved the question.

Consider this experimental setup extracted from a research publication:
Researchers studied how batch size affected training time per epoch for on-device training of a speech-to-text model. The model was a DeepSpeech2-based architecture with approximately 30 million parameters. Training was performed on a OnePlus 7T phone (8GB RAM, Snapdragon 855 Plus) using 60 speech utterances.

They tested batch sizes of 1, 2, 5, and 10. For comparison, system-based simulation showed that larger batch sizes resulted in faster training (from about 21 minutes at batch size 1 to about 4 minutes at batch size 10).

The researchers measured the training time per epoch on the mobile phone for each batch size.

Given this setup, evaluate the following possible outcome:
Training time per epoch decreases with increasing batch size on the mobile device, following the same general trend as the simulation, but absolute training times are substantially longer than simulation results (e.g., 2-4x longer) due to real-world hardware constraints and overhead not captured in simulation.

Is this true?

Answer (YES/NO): NO